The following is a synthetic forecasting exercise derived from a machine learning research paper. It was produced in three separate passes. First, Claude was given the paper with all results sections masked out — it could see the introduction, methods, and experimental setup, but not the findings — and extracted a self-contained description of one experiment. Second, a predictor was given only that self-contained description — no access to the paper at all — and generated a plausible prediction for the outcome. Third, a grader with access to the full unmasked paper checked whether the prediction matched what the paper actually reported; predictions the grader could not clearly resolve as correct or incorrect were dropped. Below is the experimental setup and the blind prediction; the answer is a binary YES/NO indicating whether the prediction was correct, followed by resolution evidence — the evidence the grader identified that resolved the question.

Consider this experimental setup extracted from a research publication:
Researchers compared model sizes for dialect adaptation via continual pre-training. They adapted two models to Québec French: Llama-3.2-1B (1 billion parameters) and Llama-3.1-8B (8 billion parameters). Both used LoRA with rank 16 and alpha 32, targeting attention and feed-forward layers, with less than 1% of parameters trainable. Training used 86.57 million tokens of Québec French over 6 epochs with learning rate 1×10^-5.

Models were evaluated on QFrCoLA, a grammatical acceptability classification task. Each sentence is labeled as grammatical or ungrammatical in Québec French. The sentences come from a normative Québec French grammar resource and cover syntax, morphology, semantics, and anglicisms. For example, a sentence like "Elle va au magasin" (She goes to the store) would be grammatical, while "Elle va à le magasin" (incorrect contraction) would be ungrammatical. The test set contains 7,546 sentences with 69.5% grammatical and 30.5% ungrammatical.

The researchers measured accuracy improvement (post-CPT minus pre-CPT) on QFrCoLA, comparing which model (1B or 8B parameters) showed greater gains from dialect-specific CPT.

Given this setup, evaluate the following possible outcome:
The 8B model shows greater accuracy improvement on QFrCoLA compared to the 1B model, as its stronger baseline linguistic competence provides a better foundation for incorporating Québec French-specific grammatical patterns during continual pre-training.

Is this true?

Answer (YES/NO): YES